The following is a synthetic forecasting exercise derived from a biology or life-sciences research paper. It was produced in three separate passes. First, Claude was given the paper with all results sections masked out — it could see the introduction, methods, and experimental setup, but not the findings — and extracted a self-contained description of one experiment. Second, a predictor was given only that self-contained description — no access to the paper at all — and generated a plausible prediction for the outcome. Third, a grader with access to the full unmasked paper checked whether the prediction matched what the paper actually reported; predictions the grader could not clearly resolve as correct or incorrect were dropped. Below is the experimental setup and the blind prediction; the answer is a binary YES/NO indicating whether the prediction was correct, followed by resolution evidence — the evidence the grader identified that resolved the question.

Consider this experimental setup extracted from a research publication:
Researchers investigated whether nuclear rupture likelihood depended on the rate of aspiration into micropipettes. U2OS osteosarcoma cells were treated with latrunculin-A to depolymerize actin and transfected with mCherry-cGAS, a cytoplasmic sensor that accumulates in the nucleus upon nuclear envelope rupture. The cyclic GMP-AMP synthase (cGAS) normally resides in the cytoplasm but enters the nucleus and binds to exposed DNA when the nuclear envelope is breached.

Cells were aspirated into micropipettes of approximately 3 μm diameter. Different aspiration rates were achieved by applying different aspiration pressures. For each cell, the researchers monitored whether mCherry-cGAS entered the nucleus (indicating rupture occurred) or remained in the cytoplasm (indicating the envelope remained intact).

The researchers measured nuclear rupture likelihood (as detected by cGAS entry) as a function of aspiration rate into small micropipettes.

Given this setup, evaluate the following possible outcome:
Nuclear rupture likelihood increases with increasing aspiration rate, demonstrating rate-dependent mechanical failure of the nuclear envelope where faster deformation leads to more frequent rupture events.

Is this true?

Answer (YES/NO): NO